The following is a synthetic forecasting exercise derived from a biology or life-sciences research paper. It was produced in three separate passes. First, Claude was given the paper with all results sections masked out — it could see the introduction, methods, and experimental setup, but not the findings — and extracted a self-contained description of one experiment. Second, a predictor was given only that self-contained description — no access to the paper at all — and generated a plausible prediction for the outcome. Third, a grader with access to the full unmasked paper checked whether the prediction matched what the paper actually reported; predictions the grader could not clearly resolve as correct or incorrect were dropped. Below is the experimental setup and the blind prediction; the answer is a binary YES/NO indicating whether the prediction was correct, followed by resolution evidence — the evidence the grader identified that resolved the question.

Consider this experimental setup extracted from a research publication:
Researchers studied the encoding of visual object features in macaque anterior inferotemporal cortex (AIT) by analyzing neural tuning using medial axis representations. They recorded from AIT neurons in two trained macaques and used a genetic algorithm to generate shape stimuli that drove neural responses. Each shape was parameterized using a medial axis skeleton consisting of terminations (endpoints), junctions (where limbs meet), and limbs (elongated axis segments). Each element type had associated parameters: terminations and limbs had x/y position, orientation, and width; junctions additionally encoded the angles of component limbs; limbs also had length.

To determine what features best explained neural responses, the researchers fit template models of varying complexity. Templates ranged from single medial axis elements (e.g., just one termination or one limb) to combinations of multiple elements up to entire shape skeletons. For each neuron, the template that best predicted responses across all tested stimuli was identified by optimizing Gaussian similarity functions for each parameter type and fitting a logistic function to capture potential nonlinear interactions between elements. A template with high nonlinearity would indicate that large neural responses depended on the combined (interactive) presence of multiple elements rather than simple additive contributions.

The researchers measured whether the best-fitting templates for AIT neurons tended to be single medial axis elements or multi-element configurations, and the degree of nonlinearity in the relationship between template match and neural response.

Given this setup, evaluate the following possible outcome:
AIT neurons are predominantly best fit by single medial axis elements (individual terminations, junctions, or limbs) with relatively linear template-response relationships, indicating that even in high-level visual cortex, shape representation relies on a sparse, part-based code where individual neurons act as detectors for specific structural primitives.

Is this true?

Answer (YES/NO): NO